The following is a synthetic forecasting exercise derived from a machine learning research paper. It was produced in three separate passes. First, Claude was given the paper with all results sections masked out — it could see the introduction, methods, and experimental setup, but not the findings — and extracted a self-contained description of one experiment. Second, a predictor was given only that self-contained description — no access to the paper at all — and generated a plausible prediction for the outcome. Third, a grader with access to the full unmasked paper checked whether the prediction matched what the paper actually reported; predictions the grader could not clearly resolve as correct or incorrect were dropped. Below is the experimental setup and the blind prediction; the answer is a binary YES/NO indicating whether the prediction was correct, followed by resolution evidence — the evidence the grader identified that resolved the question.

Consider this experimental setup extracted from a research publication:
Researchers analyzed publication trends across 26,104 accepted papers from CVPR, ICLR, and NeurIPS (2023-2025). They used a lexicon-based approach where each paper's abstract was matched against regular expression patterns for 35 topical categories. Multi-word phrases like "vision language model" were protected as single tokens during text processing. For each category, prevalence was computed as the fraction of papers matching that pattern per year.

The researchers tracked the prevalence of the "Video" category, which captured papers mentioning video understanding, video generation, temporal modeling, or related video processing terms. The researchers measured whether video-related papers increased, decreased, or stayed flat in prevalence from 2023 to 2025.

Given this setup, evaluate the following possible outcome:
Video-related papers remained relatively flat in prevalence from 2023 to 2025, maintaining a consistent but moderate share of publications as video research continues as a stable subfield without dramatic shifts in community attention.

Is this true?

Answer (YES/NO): NO